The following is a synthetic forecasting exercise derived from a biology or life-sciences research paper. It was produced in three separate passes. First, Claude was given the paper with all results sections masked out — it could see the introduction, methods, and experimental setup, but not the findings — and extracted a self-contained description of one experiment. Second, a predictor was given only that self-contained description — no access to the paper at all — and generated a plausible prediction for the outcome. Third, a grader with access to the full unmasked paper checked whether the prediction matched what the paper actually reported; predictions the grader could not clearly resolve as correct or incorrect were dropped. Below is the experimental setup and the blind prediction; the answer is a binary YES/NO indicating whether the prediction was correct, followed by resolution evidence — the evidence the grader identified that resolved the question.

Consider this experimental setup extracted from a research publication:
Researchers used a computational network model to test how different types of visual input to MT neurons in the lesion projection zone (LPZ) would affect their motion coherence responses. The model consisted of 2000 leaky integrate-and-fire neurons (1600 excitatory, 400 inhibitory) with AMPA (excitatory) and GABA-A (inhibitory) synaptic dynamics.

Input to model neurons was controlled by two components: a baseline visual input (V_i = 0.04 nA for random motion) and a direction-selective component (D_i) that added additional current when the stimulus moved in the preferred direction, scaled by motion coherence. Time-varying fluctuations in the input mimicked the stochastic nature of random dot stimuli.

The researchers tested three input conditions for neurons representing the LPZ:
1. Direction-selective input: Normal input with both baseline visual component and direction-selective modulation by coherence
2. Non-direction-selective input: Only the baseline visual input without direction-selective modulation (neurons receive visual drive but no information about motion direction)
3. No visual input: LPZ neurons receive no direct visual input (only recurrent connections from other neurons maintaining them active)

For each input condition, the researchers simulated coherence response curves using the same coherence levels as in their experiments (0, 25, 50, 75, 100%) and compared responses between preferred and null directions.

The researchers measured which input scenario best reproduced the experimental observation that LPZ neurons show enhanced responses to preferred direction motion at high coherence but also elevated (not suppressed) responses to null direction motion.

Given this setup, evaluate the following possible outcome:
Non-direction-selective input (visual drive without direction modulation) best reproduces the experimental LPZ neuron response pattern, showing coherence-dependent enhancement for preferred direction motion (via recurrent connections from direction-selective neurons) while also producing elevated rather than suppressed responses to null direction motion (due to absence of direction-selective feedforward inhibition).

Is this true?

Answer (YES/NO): NO